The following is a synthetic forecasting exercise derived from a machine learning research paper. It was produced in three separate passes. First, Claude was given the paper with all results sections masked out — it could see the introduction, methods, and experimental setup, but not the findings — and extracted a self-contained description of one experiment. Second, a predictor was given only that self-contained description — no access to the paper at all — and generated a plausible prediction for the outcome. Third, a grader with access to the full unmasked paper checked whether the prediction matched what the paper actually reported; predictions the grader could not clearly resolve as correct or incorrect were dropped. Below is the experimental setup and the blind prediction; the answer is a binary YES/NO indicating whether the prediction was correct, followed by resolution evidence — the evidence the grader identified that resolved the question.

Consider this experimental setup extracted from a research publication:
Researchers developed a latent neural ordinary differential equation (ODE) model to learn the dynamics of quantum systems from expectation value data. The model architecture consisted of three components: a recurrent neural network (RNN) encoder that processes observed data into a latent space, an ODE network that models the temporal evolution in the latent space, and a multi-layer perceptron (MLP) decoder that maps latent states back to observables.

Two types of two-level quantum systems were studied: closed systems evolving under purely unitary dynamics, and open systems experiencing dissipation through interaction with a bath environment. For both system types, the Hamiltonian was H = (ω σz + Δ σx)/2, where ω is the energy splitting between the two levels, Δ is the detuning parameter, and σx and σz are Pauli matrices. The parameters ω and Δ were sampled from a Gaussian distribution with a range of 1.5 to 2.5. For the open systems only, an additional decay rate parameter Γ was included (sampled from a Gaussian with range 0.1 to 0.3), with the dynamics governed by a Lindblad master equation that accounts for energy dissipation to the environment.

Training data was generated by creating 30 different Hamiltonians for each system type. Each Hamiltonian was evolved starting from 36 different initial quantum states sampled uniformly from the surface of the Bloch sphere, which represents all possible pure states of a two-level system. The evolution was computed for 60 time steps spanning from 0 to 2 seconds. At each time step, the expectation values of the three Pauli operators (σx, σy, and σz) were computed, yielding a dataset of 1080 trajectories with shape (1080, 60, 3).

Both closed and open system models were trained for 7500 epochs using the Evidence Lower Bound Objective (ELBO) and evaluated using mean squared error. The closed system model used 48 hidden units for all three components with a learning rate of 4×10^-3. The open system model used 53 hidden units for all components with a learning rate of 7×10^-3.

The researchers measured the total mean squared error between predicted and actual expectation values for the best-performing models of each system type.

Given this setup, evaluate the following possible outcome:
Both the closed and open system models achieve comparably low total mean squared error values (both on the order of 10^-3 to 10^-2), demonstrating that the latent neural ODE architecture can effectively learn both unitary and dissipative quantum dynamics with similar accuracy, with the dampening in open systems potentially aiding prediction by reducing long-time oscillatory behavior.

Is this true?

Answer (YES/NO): NO